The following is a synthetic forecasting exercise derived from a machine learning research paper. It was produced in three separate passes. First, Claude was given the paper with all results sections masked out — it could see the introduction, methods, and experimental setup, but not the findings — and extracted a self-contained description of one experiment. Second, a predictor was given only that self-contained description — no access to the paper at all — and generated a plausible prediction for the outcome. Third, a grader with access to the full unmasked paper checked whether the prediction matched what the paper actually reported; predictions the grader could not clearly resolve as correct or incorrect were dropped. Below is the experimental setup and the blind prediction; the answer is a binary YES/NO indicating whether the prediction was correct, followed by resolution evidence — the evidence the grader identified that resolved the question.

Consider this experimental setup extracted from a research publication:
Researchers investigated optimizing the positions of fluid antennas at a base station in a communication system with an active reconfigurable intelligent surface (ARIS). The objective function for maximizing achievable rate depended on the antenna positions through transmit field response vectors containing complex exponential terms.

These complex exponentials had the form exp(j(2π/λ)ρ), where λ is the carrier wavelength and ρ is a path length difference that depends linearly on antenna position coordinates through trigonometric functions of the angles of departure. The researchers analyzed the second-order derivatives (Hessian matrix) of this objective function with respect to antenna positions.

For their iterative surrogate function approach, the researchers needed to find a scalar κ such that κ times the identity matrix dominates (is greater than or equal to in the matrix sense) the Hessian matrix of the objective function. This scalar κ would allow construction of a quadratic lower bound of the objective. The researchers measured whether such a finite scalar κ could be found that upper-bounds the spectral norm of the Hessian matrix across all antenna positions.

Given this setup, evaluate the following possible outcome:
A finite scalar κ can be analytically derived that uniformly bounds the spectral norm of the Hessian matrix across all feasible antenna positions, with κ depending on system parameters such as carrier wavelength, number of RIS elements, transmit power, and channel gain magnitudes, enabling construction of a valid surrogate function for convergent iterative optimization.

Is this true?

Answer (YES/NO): YES